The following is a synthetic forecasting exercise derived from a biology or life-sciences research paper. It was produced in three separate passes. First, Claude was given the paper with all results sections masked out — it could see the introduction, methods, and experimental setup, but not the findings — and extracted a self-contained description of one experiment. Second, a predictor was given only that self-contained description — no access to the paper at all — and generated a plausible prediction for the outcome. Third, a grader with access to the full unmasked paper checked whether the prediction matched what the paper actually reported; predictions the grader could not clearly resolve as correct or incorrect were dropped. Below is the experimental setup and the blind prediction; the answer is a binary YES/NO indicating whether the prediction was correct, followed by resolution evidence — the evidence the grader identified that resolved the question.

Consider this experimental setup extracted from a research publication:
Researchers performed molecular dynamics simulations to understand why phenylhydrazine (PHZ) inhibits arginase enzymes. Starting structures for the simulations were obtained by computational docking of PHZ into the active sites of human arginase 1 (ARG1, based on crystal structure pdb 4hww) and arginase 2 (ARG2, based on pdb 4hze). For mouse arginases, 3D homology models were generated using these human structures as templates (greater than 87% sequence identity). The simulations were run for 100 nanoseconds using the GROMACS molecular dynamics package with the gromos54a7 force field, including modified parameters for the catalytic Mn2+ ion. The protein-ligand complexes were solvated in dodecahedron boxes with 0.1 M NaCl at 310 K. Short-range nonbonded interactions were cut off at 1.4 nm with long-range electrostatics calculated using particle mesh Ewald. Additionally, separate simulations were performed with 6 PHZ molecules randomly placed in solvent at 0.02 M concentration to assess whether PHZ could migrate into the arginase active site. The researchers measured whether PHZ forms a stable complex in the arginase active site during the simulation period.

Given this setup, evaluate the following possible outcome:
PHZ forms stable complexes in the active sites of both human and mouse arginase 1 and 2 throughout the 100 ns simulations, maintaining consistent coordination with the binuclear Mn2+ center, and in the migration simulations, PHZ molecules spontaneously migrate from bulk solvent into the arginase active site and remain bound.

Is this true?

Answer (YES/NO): NO